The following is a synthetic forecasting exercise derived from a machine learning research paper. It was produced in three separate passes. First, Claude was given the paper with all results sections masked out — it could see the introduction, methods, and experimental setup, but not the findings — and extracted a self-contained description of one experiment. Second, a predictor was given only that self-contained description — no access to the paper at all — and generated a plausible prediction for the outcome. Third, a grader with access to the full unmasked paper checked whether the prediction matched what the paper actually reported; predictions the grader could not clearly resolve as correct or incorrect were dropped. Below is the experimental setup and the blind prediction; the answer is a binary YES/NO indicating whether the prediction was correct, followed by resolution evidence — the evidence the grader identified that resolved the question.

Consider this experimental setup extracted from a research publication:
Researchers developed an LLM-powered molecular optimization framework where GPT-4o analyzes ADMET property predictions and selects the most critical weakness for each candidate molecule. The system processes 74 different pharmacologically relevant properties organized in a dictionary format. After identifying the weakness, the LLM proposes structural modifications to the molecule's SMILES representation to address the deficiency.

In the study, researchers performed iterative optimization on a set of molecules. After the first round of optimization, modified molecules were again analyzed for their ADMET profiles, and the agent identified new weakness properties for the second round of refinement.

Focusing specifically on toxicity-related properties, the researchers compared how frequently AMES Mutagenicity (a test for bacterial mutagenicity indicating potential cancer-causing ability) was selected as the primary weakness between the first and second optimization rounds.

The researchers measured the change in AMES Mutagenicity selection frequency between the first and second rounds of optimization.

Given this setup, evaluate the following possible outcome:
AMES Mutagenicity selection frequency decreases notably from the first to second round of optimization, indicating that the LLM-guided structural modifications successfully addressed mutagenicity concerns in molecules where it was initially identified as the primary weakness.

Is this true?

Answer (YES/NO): YES